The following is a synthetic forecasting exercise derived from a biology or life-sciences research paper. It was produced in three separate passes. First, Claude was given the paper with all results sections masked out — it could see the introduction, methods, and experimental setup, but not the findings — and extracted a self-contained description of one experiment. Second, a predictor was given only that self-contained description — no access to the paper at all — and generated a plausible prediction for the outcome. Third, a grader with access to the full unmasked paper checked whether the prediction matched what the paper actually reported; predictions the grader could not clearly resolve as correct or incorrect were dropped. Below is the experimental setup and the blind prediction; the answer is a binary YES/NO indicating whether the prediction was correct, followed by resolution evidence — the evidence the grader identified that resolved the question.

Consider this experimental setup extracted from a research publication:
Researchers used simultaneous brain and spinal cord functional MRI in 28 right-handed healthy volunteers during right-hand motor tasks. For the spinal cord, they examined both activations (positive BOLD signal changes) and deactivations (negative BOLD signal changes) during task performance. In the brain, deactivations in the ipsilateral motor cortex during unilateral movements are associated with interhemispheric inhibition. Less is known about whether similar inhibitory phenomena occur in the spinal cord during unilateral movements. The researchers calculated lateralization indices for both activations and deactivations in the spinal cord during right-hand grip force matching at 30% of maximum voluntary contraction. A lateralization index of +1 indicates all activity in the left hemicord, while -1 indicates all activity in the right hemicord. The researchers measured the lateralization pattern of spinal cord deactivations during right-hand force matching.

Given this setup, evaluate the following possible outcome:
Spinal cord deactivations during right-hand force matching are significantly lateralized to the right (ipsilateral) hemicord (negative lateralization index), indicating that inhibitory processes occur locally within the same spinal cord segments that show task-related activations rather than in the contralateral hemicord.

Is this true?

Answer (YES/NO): NO